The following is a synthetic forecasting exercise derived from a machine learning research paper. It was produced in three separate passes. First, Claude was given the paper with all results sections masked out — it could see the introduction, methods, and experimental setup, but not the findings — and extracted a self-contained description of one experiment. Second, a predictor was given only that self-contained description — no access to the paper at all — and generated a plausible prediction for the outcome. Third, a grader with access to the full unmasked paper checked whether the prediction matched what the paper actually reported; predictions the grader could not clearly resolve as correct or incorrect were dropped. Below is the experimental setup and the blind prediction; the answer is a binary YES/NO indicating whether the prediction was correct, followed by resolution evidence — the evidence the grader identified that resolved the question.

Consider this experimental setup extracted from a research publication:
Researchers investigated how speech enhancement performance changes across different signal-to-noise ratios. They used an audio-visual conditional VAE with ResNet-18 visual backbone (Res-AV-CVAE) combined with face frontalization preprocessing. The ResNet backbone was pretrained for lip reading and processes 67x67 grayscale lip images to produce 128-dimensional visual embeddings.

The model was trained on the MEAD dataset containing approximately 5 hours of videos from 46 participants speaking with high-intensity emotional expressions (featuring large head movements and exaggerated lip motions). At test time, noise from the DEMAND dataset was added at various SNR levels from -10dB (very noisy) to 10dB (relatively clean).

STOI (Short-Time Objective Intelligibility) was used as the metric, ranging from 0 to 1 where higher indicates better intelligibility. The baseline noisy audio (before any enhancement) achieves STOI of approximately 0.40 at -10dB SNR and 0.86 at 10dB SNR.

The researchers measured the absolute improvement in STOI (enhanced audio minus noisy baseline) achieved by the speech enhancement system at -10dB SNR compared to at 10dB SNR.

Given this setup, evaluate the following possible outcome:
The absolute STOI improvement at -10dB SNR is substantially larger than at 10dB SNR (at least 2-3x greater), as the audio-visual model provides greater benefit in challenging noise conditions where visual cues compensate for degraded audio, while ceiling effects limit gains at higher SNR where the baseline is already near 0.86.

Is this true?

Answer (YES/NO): NO